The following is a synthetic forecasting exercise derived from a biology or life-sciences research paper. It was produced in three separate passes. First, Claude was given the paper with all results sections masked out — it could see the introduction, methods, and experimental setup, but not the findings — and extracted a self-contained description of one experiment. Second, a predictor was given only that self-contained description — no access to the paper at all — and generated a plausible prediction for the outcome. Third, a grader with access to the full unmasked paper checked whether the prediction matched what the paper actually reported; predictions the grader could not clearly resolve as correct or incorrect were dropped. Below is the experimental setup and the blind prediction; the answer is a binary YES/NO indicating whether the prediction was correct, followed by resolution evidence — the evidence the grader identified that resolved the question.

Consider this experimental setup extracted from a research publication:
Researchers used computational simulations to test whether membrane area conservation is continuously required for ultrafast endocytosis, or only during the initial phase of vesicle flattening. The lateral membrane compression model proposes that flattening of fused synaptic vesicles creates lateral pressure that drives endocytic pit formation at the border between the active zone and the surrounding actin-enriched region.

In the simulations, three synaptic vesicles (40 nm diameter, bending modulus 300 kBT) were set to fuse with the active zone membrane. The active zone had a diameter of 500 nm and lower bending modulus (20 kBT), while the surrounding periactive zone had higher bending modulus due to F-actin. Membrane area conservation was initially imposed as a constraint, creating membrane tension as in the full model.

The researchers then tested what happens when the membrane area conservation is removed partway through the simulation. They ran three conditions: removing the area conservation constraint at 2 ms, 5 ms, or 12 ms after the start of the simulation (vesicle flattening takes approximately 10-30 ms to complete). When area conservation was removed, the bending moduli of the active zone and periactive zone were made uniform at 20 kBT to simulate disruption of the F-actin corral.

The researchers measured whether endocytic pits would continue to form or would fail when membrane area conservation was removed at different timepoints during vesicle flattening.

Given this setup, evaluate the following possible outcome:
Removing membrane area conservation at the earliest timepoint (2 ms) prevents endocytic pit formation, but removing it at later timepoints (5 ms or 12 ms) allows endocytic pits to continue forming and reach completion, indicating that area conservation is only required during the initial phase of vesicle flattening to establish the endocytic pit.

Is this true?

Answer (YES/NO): NO